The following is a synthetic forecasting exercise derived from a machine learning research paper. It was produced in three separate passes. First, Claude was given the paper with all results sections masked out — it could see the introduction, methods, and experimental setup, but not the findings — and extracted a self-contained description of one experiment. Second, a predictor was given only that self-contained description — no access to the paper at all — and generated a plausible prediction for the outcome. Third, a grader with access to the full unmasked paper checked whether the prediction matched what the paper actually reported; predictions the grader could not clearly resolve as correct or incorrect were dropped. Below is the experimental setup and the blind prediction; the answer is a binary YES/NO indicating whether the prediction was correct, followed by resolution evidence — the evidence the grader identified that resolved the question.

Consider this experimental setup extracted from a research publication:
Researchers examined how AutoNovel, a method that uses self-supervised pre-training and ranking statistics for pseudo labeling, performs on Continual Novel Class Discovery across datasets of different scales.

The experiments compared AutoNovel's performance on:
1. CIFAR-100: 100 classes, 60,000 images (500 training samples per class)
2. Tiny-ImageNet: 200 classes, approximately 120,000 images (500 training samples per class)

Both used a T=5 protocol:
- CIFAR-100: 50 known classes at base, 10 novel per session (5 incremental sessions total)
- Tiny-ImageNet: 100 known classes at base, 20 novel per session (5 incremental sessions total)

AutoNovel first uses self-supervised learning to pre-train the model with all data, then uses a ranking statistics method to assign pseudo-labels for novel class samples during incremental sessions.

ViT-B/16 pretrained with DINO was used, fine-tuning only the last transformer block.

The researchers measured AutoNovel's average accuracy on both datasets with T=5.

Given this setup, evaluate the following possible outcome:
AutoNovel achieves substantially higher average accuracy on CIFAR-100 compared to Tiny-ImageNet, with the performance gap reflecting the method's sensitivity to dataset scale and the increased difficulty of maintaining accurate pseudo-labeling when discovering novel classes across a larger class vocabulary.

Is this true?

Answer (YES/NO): NO